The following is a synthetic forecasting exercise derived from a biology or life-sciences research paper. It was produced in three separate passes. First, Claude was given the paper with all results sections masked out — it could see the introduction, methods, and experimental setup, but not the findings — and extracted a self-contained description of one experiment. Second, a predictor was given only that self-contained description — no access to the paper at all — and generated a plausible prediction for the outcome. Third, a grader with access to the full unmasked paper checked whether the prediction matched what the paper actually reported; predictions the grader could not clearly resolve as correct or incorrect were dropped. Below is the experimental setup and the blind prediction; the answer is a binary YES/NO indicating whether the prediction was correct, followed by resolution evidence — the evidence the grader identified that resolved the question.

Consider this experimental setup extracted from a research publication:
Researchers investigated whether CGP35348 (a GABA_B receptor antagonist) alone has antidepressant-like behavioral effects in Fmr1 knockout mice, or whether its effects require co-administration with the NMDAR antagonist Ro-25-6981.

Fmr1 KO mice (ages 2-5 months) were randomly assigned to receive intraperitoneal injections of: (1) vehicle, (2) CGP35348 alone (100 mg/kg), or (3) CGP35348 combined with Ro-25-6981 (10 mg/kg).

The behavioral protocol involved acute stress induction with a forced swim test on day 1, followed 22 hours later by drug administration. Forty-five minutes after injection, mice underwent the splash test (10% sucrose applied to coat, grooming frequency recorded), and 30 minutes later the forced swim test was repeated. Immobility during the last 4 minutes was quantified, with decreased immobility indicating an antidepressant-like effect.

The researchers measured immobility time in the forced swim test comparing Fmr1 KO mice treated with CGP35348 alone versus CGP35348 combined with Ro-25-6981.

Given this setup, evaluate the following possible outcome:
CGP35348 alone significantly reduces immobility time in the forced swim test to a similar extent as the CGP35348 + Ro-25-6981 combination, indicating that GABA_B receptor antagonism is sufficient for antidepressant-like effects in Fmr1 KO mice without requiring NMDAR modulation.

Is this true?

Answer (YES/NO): NO